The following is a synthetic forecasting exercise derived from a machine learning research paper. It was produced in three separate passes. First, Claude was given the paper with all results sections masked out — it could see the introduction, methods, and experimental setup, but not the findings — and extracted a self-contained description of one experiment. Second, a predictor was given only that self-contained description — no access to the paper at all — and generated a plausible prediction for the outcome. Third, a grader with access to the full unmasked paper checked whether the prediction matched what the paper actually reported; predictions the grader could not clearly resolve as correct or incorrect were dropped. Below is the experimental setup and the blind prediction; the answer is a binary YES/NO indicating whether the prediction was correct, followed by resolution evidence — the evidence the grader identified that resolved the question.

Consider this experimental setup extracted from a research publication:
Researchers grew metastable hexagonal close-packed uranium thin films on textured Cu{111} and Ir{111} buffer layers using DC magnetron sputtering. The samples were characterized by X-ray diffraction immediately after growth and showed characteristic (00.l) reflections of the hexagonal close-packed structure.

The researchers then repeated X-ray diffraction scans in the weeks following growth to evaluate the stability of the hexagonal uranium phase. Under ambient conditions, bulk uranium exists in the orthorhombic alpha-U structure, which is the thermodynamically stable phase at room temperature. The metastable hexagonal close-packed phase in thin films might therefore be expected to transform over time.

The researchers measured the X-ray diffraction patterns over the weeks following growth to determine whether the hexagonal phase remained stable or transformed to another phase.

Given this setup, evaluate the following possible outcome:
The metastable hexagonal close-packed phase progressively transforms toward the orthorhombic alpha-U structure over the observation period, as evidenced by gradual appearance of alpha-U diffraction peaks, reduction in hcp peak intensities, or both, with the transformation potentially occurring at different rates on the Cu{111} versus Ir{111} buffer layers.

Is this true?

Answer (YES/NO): YES